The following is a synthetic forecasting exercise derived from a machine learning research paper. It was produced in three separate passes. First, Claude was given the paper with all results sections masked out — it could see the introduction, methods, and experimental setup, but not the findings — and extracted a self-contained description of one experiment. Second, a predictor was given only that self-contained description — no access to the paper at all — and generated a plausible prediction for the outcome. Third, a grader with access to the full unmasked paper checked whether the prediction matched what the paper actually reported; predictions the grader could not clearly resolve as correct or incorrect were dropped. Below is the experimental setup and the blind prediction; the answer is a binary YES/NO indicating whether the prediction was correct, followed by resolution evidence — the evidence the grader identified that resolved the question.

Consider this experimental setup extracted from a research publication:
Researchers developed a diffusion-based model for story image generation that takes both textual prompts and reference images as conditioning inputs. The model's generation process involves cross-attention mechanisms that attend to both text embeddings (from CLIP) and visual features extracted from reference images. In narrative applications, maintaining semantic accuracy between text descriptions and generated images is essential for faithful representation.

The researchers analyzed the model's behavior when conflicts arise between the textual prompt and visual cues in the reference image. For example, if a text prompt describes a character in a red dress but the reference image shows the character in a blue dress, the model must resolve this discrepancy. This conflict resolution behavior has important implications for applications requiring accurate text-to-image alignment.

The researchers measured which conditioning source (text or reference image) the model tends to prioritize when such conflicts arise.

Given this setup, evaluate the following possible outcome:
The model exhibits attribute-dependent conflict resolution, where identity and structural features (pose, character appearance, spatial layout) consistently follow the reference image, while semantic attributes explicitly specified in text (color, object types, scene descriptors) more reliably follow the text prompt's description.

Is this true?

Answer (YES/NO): NO